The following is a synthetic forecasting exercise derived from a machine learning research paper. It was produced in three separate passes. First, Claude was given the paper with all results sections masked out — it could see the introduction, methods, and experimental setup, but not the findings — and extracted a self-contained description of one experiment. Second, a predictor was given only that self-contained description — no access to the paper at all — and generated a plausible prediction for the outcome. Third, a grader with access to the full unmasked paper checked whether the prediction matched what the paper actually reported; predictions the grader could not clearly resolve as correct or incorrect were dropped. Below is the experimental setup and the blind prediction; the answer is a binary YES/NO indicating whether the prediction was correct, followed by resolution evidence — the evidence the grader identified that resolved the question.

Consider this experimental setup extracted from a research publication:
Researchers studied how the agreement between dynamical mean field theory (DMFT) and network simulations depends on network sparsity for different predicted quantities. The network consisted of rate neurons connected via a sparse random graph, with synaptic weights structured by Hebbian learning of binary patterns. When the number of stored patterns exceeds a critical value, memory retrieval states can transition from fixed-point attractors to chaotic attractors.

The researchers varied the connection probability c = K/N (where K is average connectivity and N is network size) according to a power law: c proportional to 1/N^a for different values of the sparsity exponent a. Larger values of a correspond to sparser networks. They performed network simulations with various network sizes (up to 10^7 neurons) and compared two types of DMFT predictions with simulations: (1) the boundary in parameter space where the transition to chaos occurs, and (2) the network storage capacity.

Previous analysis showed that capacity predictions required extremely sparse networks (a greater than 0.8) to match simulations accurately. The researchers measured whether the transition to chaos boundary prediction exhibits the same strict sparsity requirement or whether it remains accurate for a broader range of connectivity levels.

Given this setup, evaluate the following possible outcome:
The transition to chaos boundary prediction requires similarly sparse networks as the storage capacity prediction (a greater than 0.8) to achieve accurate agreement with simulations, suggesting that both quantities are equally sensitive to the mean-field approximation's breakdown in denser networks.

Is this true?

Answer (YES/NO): NO